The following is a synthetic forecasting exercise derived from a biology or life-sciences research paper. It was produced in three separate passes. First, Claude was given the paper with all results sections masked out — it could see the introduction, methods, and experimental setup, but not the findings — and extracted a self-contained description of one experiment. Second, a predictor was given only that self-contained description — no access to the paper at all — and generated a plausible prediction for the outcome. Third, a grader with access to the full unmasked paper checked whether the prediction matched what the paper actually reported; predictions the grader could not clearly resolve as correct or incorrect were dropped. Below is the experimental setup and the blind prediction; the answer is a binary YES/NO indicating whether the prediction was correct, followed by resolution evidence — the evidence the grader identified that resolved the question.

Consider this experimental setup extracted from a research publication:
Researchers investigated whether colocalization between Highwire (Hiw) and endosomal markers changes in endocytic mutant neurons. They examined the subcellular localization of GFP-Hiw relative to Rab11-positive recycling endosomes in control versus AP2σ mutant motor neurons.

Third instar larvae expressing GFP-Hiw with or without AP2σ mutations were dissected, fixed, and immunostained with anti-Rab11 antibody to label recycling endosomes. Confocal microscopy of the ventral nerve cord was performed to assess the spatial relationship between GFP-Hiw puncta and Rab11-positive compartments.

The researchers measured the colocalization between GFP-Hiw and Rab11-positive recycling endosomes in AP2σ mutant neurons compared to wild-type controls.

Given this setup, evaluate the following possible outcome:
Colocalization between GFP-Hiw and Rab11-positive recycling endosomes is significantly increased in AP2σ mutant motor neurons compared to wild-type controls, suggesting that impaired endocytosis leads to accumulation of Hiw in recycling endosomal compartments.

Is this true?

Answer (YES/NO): NO